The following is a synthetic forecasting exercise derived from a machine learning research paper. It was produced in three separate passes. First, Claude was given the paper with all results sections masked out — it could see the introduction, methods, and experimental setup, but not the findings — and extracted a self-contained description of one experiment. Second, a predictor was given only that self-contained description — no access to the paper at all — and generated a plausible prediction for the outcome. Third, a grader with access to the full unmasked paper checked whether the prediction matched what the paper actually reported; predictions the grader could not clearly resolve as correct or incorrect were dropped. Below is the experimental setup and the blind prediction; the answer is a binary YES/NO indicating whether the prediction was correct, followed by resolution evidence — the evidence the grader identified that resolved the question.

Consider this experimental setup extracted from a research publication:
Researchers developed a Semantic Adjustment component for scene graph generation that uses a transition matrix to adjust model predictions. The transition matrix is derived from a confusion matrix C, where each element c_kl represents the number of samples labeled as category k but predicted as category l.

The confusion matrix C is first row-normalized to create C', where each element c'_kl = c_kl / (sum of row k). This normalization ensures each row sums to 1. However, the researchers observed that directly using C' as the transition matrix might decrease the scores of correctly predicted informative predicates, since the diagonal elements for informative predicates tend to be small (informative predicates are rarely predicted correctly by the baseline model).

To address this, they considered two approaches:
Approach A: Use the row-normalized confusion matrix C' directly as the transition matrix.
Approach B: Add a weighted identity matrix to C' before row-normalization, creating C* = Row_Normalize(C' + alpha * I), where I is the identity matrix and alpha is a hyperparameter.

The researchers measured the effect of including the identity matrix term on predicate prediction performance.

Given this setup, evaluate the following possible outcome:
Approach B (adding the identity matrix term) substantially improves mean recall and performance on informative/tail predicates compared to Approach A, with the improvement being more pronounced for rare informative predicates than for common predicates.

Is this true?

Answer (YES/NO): NO